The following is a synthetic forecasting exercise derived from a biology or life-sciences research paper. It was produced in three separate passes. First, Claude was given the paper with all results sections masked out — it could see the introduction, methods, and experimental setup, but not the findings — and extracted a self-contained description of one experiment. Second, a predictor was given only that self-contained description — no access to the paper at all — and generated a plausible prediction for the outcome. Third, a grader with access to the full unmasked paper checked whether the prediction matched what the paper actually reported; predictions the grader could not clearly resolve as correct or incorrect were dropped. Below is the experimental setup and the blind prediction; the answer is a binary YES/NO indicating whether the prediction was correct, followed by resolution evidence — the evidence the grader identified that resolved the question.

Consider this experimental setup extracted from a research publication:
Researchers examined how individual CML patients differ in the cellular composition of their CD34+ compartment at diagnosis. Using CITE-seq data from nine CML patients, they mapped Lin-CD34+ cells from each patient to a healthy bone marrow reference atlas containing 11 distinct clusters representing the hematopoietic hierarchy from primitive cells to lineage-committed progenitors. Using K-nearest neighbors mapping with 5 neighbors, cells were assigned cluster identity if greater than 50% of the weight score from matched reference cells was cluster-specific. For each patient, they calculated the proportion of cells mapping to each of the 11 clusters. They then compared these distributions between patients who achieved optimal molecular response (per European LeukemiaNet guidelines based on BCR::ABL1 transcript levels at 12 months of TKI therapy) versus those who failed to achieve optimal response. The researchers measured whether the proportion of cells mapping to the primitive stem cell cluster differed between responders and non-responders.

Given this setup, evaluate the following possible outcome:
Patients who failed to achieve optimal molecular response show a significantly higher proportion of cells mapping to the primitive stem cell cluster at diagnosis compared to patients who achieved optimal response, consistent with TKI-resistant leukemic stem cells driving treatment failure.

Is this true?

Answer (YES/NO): YES